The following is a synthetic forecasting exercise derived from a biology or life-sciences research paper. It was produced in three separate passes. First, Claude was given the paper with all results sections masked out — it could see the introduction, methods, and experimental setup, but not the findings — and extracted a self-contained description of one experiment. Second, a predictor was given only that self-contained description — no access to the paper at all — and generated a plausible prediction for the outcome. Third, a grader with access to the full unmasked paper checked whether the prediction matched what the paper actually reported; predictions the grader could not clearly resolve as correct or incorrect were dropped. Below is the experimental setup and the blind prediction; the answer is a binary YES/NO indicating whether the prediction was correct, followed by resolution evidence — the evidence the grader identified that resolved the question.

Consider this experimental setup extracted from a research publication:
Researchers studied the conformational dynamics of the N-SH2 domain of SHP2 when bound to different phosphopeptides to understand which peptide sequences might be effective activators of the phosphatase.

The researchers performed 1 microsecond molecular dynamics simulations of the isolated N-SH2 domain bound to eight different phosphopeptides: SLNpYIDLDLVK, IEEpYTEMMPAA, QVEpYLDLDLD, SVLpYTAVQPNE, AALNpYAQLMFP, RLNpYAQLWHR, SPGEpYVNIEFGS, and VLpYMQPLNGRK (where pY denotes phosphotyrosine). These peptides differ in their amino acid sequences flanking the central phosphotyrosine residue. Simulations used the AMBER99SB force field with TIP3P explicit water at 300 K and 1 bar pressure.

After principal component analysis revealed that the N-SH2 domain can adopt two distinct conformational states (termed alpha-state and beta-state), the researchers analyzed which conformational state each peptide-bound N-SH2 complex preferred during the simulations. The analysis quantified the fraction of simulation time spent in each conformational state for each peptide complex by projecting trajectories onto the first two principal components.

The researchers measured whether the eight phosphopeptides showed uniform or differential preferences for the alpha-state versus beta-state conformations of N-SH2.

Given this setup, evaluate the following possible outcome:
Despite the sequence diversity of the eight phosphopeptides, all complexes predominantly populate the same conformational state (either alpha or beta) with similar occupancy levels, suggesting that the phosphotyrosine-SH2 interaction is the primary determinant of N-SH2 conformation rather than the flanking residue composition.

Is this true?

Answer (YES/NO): NO